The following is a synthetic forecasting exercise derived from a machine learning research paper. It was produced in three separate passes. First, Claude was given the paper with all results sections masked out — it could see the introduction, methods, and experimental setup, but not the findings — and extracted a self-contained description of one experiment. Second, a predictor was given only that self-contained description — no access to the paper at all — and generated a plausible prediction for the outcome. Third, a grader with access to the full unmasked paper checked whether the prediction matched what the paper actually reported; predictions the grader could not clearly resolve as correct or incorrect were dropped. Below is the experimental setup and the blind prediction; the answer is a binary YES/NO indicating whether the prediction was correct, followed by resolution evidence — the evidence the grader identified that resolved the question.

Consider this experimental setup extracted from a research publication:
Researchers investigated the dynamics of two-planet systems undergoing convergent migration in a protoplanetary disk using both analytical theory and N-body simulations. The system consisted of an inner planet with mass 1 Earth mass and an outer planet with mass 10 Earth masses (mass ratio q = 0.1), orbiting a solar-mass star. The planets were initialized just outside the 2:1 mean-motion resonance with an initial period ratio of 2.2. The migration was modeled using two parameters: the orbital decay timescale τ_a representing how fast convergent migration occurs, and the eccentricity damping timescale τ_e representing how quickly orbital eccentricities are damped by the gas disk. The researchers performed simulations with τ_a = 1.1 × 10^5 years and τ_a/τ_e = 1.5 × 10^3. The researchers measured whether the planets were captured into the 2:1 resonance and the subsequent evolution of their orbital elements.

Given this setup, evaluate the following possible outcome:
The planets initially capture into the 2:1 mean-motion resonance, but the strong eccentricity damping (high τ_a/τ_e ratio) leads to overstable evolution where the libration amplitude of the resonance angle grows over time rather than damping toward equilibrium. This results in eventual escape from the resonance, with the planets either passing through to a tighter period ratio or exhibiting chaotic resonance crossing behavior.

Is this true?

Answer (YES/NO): NO